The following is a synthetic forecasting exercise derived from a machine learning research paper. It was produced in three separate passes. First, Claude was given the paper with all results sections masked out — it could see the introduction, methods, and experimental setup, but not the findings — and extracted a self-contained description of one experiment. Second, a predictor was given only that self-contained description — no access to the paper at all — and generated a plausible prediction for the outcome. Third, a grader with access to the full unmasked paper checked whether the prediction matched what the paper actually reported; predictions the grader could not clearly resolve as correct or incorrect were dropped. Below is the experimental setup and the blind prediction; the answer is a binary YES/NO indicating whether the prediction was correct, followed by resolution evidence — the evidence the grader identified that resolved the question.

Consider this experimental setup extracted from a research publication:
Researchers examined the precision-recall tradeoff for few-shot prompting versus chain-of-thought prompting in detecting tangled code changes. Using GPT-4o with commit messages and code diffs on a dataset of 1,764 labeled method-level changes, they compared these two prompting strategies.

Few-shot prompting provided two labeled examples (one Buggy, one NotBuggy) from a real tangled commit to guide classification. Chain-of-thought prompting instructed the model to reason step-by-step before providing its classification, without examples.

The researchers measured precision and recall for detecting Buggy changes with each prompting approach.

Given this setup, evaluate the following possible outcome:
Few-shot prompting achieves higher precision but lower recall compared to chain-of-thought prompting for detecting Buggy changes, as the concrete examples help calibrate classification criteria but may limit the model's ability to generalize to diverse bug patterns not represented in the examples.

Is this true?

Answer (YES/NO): YES